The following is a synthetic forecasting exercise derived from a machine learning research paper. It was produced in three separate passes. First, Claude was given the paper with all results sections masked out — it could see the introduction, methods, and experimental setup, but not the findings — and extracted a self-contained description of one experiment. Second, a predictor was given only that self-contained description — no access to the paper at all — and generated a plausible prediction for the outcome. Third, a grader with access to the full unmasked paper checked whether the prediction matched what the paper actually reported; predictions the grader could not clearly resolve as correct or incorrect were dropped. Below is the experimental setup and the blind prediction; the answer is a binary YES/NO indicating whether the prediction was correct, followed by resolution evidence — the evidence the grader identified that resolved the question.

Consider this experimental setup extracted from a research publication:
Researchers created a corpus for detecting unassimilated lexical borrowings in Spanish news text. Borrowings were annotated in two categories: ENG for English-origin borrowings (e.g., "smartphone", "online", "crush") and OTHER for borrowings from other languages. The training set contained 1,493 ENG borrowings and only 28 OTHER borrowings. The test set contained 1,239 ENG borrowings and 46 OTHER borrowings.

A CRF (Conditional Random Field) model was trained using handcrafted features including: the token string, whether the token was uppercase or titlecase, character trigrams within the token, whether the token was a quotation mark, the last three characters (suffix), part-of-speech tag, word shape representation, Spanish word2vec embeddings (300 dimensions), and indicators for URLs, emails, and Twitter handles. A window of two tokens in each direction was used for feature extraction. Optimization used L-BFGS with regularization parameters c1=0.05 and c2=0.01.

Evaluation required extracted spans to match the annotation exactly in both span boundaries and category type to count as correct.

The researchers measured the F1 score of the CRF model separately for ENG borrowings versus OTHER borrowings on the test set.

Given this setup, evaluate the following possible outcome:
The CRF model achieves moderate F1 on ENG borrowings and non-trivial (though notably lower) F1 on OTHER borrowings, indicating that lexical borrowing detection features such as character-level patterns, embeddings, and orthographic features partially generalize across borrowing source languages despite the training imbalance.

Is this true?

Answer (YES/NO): NO